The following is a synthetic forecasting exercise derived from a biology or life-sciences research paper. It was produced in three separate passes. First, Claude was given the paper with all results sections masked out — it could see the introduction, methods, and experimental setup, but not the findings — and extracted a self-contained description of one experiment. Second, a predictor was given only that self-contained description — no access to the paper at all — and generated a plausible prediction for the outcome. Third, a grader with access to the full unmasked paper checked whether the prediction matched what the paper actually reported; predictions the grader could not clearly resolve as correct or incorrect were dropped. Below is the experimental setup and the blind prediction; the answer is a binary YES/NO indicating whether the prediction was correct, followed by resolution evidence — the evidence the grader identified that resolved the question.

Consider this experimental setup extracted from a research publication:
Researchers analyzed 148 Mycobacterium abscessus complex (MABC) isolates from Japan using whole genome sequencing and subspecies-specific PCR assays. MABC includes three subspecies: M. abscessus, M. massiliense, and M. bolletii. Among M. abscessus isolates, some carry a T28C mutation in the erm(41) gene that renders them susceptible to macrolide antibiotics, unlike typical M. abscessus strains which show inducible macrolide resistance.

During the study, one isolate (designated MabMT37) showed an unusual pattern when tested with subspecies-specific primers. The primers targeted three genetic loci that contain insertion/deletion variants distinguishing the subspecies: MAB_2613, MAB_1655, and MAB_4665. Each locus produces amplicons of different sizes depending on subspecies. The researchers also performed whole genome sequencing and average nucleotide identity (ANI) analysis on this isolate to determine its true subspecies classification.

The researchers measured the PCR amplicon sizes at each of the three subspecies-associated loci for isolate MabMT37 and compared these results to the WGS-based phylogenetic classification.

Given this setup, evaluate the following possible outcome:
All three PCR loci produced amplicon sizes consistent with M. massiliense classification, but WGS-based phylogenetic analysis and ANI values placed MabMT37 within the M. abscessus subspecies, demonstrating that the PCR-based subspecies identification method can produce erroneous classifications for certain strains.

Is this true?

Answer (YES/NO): NO